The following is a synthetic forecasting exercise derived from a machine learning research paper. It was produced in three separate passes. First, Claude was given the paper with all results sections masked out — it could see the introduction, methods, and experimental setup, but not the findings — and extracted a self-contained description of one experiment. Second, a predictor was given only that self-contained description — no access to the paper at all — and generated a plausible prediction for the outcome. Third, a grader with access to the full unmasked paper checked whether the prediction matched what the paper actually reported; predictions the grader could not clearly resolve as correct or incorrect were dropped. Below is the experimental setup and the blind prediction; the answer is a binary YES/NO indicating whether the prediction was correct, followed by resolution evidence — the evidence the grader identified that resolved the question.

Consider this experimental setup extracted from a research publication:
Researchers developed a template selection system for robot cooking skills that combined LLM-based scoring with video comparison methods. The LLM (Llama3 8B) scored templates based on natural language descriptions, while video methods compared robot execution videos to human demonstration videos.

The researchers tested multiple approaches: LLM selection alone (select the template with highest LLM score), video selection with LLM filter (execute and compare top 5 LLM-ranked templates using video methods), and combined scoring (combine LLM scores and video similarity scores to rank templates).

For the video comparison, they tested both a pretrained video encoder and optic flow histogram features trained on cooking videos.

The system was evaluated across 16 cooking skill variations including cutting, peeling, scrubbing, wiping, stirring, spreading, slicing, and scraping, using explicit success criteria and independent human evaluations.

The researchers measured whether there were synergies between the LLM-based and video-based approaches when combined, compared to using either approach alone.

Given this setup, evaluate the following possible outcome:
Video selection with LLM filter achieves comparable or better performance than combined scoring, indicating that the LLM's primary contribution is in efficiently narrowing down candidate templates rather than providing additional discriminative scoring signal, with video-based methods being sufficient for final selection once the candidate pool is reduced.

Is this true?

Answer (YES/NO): NO